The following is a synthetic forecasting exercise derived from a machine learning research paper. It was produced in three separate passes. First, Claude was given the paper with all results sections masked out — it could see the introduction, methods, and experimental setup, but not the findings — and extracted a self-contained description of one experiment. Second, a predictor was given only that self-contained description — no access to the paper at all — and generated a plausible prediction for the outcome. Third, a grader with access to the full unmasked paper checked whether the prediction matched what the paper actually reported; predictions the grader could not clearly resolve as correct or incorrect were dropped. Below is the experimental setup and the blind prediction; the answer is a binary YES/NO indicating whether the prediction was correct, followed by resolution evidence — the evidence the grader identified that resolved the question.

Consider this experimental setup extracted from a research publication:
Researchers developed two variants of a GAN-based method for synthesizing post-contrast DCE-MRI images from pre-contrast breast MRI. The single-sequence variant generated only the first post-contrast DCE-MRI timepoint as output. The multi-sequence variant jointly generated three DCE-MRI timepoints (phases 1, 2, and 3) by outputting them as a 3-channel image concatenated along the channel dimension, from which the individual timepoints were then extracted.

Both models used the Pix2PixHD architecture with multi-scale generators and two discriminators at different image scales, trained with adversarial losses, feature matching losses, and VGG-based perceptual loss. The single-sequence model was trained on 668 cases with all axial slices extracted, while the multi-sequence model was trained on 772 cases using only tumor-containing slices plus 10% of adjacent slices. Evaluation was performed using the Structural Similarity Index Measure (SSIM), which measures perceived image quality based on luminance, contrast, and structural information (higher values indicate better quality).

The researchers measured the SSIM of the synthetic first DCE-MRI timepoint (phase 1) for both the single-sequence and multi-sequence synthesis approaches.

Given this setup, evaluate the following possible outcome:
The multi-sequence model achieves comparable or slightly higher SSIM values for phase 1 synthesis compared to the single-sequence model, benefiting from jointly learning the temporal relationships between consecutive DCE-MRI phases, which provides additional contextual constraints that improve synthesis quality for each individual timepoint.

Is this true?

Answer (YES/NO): YES